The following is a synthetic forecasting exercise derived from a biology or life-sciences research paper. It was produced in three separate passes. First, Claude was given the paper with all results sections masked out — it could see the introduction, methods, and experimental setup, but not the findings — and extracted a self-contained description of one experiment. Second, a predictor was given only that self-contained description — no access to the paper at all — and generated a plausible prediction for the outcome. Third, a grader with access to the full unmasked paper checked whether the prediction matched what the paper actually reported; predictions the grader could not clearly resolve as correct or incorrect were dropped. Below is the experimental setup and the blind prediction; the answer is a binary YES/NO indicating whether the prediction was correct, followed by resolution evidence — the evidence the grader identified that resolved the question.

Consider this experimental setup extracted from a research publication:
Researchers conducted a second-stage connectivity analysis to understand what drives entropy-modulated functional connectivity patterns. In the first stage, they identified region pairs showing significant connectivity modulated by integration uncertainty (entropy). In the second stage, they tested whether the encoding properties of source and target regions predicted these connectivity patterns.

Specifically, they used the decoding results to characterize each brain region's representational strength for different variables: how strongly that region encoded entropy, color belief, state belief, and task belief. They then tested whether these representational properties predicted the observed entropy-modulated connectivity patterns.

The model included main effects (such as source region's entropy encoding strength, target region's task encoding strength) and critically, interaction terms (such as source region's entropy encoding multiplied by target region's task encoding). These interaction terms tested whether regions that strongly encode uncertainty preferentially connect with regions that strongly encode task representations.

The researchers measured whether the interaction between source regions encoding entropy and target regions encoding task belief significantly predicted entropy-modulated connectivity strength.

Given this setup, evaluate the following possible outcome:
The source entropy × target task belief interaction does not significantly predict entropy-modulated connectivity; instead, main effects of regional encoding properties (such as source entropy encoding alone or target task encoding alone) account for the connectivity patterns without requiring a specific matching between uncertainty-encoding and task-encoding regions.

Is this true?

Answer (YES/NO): NO